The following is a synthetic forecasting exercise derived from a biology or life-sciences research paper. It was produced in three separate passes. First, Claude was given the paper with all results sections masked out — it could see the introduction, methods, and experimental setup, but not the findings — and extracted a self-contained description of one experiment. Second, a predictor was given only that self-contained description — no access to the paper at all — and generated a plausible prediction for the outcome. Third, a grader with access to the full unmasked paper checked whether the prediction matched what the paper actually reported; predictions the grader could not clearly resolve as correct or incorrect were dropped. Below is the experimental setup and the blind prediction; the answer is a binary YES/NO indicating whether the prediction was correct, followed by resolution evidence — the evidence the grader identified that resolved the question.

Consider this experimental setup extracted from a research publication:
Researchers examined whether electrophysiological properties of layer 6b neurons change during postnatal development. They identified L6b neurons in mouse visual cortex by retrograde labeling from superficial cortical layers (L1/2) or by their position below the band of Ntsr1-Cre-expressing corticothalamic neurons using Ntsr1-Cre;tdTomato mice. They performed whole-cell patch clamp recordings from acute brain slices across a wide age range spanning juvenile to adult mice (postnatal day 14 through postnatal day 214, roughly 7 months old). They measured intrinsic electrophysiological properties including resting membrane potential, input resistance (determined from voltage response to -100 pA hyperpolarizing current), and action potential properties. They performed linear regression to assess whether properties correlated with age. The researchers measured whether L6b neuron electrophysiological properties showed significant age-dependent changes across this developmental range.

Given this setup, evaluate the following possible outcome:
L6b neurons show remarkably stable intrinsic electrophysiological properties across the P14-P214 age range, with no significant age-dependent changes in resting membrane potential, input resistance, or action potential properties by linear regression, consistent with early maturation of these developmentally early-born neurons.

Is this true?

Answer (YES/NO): YES